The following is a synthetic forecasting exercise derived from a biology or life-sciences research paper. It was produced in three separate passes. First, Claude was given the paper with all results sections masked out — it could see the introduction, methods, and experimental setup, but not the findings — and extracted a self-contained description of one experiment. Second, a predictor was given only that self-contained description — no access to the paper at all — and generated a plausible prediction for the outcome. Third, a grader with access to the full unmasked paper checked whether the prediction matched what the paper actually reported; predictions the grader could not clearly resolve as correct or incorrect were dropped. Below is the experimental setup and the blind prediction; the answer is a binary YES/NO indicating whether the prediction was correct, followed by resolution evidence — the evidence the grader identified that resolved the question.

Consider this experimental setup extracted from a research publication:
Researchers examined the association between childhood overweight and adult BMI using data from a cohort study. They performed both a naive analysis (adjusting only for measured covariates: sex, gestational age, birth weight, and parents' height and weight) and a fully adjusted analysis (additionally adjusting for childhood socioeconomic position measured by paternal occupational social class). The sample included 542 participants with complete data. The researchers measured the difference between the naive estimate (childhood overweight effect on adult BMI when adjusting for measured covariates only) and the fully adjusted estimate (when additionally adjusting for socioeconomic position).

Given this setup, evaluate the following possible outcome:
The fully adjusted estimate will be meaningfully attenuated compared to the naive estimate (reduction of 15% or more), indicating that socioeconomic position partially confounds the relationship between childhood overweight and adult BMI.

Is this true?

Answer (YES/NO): NO